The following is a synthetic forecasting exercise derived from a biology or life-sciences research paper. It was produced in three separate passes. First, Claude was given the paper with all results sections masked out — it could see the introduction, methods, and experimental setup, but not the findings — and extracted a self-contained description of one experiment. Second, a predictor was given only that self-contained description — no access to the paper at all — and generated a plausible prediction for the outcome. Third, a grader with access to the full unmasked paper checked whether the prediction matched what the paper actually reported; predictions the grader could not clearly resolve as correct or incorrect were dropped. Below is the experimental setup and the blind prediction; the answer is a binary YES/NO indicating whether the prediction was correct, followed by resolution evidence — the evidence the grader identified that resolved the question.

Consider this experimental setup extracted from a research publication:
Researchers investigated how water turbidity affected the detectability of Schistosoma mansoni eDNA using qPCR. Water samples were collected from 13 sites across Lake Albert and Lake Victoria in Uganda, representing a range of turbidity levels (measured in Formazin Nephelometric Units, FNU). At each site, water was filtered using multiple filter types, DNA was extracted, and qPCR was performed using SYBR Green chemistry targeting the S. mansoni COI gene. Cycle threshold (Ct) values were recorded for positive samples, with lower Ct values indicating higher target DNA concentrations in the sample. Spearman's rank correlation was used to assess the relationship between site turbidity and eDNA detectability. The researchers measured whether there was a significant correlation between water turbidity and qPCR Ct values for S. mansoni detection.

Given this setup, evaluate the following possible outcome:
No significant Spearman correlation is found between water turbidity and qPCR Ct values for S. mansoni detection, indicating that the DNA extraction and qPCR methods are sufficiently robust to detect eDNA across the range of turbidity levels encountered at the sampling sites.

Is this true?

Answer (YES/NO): YES